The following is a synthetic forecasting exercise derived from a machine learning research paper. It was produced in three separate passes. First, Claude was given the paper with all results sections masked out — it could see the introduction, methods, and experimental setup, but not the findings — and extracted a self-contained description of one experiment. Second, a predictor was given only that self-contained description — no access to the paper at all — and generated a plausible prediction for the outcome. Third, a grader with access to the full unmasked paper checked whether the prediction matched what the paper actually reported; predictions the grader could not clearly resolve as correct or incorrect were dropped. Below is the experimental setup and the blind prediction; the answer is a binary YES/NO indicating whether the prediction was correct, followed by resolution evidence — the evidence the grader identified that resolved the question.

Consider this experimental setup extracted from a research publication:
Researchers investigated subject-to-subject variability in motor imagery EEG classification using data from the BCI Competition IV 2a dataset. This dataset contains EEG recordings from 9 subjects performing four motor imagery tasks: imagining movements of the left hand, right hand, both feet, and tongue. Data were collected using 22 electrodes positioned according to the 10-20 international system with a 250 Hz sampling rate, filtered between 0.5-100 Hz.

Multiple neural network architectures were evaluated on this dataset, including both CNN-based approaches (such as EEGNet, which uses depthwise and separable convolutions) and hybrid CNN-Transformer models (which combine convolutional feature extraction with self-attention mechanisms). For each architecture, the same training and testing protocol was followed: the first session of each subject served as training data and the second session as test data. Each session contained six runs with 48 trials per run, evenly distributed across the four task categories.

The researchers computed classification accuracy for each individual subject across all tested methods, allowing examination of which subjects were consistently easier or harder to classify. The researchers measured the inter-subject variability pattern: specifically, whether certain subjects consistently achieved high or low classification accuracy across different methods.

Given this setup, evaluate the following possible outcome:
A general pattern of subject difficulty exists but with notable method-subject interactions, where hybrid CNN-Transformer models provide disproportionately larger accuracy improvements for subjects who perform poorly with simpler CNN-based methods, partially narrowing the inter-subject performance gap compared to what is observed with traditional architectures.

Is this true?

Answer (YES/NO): NO